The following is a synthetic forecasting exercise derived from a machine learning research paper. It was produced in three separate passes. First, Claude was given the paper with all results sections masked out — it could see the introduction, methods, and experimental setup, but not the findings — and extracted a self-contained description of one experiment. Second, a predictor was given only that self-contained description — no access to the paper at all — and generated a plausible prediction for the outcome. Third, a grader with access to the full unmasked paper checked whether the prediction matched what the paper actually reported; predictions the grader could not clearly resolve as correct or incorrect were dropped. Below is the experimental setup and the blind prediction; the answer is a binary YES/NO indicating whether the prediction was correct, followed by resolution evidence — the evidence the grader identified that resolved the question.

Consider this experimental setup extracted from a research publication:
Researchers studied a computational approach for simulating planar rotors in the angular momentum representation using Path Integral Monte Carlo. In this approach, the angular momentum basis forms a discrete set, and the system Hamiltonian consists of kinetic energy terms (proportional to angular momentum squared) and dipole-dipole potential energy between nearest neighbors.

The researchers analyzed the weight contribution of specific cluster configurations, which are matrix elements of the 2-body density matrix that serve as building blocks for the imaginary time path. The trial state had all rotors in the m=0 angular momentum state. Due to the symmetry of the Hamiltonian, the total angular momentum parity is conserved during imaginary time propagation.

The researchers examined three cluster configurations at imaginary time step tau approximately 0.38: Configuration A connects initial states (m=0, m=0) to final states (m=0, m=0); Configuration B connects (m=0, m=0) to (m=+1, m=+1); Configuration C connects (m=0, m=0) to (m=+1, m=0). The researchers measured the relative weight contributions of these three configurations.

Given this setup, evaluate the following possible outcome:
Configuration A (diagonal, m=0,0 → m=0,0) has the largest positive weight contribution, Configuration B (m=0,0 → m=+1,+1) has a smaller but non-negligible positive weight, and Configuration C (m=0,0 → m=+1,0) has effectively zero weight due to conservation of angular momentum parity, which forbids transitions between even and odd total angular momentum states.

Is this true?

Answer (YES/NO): YES